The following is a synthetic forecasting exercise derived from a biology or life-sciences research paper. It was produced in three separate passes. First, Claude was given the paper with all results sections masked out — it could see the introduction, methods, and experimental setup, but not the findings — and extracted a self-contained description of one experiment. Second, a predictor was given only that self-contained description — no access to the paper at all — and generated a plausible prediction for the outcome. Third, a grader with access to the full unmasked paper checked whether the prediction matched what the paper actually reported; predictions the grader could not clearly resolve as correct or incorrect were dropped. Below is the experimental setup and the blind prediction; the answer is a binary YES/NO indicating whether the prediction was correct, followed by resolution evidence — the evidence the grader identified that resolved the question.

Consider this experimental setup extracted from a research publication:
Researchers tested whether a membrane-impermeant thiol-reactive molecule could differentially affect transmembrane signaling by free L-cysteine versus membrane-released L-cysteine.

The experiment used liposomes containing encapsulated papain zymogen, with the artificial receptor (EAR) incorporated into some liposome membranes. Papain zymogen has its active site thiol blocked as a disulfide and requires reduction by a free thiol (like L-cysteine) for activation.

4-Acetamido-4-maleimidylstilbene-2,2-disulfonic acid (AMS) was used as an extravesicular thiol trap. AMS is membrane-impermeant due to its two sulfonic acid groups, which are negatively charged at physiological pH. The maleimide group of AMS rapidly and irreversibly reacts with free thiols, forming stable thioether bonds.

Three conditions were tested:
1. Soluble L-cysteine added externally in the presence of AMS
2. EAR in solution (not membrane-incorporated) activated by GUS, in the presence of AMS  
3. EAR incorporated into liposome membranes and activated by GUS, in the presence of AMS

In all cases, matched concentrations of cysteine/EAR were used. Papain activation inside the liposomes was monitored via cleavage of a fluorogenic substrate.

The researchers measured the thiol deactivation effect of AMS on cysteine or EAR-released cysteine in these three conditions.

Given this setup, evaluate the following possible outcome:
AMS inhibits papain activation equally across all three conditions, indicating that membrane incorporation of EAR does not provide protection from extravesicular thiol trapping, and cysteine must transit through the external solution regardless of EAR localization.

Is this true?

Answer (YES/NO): NO